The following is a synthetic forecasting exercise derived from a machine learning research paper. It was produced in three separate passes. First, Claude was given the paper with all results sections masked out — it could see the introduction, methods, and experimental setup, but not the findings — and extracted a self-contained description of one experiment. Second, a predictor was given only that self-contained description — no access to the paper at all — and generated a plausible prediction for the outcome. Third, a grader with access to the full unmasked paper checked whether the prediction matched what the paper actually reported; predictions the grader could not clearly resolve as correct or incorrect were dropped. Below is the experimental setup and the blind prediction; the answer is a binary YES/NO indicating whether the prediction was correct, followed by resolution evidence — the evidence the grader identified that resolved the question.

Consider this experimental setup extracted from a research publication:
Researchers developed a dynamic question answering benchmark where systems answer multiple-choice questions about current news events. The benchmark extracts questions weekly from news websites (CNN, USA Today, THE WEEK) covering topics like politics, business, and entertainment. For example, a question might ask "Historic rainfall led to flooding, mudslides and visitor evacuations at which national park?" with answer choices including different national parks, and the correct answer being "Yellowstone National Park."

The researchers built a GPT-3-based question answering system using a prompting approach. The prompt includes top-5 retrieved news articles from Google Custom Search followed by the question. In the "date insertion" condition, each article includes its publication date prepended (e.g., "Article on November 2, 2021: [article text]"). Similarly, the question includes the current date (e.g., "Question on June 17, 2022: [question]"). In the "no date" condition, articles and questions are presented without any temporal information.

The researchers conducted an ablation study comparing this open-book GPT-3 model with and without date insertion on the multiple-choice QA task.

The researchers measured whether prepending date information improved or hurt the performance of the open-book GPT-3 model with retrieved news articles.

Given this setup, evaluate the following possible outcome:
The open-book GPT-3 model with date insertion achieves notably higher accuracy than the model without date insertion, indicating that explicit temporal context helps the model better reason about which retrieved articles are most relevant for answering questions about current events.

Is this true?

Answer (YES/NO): NO